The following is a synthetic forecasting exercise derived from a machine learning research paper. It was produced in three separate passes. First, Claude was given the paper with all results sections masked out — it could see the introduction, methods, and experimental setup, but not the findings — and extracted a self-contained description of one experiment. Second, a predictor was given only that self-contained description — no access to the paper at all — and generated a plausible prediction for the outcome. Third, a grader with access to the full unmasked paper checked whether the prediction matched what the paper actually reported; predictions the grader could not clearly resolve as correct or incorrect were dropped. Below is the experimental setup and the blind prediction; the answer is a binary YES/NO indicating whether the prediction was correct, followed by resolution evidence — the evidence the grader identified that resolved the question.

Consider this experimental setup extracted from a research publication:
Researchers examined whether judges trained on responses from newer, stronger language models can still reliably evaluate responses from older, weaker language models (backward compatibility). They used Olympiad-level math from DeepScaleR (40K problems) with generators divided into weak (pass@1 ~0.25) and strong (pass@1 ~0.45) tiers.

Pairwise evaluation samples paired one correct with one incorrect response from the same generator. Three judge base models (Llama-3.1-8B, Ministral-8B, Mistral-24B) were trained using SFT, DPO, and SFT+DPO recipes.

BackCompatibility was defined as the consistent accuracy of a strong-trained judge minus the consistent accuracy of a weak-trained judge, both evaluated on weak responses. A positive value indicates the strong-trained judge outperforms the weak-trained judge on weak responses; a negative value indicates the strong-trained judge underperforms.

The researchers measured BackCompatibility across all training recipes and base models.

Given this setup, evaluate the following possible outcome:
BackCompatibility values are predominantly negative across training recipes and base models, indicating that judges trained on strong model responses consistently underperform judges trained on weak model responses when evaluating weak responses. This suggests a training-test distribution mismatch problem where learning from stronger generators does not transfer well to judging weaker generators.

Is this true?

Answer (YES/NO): NO